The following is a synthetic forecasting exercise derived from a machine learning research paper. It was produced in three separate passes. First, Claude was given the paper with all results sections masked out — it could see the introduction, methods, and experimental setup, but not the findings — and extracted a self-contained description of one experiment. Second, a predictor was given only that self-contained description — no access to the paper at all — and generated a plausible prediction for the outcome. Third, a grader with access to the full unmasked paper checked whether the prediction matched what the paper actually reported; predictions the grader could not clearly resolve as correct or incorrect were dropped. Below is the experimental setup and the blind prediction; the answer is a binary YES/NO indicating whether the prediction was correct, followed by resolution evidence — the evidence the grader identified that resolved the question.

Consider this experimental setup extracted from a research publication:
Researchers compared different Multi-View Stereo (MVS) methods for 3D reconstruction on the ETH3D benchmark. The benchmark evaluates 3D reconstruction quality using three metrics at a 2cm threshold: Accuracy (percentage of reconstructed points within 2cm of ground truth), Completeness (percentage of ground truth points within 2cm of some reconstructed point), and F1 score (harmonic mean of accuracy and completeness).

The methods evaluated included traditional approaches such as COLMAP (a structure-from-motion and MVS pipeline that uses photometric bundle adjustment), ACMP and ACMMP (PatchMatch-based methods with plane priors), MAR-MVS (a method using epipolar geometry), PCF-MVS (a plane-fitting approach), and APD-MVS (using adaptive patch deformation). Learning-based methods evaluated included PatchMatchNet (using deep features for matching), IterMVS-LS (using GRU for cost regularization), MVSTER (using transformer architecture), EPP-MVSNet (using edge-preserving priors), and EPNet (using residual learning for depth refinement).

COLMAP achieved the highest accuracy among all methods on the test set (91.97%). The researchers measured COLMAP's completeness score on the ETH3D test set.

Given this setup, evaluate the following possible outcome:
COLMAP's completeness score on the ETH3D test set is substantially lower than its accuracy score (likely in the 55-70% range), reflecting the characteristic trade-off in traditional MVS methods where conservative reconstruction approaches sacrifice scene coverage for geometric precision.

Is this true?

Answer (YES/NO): YES